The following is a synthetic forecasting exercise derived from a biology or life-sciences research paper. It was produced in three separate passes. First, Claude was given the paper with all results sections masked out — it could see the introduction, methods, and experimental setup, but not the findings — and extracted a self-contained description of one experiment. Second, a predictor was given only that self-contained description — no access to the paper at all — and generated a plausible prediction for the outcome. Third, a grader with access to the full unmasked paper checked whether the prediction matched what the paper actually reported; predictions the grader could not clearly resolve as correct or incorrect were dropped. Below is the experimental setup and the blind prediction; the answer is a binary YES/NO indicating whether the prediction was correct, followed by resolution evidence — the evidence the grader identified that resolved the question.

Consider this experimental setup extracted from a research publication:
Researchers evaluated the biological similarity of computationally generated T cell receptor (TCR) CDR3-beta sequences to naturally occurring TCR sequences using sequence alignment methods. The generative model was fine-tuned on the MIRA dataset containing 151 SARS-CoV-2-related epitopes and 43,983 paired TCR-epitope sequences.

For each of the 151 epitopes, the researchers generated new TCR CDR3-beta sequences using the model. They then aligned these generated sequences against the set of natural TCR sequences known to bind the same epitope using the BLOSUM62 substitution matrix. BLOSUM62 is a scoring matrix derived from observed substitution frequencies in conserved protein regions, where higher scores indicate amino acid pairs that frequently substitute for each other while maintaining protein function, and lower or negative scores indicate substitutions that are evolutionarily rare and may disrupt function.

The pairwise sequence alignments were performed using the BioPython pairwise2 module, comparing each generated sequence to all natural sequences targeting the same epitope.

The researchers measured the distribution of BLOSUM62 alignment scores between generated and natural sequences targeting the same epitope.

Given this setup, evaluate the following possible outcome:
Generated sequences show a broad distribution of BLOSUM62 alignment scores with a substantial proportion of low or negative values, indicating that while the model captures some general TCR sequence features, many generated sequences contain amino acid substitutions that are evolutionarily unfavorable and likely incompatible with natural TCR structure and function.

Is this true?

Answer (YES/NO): NO